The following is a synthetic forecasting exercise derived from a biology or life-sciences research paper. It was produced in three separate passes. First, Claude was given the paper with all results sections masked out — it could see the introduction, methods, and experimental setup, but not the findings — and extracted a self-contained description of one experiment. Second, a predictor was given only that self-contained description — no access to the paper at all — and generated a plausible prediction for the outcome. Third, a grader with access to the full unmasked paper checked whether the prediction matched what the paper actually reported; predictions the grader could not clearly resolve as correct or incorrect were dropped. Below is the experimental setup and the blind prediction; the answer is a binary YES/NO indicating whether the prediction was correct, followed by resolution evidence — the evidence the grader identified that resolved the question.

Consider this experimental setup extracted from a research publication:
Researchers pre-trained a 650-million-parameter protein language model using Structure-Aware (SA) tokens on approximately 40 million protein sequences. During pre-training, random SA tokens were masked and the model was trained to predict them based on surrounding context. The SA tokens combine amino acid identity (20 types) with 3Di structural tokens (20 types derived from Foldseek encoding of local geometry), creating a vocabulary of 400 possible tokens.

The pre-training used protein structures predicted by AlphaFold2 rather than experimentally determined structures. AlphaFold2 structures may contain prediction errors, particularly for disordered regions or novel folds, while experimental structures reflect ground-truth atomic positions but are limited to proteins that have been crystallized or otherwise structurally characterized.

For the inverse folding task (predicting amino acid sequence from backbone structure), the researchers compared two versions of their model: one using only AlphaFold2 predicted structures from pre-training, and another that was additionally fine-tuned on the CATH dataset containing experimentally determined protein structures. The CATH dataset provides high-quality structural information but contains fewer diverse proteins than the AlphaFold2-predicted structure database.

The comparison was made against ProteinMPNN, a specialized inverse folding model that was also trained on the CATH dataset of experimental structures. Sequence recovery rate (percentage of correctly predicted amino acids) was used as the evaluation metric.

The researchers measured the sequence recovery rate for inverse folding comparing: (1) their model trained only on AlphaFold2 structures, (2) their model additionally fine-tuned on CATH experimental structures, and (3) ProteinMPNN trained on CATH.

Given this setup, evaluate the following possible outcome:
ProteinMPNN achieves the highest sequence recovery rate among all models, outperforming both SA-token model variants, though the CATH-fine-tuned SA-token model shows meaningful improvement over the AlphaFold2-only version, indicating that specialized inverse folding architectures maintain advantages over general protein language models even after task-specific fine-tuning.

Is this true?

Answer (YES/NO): NO